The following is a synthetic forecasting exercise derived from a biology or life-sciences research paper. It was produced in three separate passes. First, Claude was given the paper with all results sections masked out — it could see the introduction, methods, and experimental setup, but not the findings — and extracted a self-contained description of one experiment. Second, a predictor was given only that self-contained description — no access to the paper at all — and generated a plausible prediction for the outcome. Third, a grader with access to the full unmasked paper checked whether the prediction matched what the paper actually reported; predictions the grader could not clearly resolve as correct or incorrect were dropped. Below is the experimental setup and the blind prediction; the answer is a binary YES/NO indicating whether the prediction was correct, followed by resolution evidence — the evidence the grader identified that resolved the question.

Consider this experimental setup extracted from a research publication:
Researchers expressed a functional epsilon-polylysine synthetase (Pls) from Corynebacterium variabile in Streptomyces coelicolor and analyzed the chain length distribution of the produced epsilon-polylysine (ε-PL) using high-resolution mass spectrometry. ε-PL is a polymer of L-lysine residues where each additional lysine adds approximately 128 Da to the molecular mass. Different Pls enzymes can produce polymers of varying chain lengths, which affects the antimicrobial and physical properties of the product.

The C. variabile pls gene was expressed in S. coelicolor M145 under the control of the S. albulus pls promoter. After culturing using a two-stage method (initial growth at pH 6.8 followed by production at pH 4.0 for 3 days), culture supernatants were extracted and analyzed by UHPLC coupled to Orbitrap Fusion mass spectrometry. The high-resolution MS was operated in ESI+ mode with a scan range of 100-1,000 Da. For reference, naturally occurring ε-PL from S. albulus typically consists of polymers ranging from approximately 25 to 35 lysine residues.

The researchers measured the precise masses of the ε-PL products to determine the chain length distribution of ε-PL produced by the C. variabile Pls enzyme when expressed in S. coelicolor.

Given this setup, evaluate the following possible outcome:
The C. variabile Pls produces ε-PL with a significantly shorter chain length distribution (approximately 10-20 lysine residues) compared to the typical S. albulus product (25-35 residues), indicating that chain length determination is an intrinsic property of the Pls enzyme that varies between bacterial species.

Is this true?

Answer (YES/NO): NO